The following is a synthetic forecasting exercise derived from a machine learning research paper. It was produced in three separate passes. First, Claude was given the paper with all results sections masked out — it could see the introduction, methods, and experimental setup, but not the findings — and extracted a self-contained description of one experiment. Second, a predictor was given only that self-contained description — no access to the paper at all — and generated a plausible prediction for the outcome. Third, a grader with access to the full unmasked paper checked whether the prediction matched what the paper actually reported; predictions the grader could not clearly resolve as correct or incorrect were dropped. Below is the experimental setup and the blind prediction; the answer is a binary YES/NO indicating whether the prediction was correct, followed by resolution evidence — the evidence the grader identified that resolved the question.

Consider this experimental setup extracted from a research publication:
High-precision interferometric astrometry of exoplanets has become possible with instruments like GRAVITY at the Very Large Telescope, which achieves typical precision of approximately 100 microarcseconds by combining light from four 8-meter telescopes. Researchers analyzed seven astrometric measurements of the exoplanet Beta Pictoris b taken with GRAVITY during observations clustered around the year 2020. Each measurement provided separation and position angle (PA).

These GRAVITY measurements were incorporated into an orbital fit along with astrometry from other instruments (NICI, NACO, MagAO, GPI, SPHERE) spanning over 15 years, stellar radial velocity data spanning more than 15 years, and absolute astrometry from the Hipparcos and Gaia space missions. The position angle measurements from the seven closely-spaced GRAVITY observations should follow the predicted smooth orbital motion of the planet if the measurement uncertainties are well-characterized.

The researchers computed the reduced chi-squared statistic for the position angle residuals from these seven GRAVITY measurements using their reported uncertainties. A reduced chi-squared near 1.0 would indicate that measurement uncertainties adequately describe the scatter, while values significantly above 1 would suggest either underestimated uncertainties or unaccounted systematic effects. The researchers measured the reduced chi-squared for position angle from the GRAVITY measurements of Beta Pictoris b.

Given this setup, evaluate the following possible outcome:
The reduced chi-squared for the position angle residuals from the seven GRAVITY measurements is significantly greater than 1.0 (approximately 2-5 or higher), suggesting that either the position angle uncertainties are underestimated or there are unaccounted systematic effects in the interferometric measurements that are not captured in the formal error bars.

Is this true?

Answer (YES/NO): YES